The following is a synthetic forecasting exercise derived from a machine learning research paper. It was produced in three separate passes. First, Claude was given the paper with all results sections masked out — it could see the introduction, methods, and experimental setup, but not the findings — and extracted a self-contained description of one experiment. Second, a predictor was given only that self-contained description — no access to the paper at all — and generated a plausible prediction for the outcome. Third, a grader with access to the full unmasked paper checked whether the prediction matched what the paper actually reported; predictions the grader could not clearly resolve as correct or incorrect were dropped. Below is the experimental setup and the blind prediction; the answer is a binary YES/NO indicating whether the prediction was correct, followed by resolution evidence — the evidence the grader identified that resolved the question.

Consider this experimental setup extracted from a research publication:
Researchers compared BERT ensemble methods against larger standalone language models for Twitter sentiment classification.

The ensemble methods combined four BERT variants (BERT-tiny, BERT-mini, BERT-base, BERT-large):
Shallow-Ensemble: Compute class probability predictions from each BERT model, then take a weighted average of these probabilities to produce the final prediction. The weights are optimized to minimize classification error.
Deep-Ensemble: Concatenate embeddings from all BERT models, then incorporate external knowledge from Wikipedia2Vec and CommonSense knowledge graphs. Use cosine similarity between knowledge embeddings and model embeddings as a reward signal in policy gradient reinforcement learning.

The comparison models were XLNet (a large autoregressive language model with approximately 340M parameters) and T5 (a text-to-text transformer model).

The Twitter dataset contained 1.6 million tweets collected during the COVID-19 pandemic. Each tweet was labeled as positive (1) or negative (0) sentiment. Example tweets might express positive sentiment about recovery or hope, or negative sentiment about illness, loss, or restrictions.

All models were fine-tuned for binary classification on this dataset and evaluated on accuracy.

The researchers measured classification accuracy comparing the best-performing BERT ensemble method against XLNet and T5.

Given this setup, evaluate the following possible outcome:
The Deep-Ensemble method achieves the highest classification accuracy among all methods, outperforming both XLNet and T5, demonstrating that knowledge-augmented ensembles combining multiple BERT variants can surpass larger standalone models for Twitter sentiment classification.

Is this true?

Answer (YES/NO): NO